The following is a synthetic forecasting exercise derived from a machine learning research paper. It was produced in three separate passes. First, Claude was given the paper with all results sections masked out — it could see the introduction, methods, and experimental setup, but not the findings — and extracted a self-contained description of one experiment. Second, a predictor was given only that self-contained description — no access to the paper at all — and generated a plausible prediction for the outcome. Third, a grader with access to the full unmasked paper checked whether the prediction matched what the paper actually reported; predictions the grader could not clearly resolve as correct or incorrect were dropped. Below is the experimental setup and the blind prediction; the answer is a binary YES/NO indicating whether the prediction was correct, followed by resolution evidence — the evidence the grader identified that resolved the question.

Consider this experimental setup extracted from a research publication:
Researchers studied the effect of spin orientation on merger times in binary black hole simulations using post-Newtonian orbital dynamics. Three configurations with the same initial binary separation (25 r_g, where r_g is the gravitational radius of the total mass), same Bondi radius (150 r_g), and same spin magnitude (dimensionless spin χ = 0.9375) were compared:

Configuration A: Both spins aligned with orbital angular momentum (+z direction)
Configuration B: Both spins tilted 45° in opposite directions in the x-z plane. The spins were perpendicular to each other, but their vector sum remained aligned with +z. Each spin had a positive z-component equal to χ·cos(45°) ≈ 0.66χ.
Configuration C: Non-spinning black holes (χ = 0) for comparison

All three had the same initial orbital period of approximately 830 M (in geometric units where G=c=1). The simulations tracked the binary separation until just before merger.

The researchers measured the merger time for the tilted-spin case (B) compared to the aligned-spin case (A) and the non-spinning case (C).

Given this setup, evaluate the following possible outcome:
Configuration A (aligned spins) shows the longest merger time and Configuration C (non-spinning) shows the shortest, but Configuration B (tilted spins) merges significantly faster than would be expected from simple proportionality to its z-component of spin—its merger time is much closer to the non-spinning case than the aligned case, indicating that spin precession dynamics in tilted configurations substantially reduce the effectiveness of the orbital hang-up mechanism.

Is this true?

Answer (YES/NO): NO